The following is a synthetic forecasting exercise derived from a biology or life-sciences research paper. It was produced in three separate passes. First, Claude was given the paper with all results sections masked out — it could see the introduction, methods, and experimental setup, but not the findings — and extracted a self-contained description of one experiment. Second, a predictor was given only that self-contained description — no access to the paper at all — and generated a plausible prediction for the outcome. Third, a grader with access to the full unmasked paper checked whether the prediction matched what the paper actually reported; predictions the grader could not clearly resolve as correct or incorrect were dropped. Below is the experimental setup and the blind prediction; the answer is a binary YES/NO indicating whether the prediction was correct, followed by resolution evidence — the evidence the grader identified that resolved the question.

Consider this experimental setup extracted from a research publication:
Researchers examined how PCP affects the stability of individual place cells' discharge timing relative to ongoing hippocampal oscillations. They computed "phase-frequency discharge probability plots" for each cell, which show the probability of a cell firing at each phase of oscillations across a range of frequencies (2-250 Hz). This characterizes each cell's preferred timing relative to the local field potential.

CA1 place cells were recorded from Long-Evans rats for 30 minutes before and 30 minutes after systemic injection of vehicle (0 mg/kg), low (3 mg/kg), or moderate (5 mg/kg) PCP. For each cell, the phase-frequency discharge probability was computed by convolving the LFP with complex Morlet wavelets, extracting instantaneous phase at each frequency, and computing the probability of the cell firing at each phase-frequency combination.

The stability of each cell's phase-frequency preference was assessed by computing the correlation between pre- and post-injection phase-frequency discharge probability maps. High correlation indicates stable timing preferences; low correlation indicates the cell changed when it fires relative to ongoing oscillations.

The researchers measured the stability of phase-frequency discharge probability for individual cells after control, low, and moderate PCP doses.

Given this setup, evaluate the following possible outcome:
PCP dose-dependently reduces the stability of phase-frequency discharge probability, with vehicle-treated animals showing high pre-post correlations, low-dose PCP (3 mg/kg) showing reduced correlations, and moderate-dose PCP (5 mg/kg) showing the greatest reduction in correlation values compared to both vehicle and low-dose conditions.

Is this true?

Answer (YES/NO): NO